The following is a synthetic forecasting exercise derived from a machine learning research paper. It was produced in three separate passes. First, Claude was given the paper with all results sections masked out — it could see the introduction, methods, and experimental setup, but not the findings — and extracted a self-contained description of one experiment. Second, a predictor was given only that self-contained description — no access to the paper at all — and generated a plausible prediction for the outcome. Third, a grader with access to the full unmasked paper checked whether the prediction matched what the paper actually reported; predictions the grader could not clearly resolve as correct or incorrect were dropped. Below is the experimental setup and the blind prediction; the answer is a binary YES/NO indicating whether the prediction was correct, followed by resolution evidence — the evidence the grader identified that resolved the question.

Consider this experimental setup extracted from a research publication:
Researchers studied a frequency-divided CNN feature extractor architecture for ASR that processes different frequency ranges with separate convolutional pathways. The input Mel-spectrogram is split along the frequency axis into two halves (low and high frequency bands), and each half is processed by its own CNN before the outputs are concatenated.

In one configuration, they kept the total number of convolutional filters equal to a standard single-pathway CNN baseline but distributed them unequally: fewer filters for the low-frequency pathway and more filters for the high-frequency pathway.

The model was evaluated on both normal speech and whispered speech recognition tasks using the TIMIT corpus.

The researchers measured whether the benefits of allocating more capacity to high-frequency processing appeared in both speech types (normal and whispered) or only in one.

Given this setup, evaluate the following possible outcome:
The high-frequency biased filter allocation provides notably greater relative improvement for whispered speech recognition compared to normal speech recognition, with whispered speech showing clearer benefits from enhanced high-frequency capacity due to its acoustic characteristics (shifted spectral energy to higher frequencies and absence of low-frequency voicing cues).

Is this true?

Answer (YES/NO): YES